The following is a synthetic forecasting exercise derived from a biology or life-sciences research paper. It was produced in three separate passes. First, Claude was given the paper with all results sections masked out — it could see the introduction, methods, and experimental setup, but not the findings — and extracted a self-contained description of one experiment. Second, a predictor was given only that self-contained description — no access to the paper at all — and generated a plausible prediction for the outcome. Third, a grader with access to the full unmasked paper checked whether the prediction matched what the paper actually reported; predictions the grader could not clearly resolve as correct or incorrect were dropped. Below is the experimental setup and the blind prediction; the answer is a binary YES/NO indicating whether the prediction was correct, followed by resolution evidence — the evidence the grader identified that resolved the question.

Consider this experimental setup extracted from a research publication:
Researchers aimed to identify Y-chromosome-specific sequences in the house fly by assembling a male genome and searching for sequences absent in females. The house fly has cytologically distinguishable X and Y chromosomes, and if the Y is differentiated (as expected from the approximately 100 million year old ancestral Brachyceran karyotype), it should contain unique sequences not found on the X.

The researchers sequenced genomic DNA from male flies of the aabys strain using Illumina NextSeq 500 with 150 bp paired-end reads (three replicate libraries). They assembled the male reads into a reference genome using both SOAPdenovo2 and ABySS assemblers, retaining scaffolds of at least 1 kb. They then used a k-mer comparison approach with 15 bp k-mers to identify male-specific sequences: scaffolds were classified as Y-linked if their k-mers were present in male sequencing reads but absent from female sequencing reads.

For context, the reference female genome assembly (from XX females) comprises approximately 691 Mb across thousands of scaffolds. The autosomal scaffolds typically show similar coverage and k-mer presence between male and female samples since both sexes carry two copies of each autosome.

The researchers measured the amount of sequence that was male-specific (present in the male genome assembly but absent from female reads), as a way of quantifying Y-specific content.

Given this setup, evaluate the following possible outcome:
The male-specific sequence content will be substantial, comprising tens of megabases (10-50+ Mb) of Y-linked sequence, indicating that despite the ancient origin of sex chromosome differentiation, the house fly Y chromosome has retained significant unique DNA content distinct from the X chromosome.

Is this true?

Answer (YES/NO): NO